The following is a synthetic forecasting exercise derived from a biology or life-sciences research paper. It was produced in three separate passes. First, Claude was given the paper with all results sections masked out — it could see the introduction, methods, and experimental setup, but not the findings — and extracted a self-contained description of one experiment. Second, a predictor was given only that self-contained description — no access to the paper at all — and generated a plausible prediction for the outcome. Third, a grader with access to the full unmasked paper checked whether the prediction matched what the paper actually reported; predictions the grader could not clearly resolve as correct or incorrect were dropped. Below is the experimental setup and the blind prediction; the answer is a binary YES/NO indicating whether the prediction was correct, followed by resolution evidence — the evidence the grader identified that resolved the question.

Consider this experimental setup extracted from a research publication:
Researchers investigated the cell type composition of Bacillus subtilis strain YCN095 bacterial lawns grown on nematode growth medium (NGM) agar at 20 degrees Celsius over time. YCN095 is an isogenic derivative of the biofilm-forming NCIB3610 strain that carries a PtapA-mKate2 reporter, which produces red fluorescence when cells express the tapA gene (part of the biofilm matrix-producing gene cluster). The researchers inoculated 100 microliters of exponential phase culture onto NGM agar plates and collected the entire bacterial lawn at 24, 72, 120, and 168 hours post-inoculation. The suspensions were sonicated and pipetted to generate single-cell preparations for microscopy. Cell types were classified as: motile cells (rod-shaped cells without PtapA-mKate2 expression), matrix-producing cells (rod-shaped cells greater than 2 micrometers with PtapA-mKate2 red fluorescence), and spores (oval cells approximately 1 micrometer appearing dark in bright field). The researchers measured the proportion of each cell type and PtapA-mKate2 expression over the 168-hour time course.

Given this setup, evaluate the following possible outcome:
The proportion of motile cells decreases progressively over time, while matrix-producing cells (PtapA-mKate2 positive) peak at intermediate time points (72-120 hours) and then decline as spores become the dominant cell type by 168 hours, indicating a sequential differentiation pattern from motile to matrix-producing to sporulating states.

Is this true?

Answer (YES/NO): NO